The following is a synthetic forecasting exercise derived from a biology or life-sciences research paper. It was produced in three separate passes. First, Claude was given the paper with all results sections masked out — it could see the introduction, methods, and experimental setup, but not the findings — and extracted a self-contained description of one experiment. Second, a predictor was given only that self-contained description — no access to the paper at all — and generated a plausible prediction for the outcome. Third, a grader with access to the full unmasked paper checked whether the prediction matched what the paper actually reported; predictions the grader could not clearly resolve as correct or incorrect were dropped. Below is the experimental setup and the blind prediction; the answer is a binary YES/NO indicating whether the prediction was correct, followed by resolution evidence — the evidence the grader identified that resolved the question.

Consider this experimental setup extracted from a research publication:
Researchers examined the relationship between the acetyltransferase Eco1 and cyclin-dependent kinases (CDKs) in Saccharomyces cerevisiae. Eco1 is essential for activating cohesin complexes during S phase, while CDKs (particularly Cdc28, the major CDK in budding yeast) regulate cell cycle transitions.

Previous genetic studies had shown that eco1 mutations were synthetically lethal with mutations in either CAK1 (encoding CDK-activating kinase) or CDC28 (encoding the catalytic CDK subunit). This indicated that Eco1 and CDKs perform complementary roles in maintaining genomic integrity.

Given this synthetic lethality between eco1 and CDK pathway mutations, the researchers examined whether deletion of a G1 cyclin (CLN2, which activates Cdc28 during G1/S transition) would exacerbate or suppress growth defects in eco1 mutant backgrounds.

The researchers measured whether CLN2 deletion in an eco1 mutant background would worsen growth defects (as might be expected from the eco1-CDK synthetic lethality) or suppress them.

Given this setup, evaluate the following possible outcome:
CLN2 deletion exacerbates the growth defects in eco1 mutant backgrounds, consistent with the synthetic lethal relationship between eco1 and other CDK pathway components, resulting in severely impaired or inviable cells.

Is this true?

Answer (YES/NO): NO